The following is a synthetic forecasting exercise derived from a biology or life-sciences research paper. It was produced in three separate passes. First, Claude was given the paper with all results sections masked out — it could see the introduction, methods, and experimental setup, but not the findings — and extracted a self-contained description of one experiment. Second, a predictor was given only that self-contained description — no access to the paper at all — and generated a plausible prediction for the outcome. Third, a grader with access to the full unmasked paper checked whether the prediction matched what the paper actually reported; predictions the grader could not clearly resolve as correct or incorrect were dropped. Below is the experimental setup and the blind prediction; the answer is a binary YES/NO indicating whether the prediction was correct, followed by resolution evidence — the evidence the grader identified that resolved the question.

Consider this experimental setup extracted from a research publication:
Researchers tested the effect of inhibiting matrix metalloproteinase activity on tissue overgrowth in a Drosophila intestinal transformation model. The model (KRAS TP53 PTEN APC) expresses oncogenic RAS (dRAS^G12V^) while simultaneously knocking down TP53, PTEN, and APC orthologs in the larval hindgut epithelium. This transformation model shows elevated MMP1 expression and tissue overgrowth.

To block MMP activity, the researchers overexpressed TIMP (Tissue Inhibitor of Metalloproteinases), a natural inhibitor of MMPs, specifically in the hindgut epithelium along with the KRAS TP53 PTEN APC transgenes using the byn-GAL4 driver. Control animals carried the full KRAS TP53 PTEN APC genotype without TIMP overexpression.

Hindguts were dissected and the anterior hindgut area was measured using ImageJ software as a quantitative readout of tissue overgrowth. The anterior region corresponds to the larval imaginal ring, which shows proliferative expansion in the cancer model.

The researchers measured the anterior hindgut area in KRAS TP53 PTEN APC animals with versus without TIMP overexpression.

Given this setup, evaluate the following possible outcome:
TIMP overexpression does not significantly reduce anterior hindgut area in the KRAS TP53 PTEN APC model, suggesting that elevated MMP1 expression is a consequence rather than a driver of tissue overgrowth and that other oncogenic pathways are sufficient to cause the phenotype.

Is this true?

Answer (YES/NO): NO